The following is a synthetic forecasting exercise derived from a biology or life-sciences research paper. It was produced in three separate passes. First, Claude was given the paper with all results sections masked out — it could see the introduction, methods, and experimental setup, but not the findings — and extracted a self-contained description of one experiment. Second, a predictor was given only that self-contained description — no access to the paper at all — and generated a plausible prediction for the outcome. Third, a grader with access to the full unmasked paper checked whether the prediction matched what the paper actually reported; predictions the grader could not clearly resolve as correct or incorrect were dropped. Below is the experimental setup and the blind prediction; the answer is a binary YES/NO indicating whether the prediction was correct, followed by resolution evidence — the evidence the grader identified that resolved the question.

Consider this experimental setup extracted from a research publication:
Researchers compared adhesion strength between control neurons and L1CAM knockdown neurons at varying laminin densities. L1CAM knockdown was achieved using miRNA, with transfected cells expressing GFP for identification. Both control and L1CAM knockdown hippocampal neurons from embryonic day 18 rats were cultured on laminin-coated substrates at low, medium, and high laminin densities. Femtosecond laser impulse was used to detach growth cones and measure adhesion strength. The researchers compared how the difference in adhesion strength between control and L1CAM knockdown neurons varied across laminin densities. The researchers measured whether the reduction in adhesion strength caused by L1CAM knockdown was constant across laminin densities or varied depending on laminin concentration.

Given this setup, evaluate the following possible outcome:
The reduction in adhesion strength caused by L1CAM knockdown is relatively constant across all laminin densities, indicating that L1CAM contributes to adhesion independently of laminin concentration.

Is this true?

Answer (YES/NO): NO